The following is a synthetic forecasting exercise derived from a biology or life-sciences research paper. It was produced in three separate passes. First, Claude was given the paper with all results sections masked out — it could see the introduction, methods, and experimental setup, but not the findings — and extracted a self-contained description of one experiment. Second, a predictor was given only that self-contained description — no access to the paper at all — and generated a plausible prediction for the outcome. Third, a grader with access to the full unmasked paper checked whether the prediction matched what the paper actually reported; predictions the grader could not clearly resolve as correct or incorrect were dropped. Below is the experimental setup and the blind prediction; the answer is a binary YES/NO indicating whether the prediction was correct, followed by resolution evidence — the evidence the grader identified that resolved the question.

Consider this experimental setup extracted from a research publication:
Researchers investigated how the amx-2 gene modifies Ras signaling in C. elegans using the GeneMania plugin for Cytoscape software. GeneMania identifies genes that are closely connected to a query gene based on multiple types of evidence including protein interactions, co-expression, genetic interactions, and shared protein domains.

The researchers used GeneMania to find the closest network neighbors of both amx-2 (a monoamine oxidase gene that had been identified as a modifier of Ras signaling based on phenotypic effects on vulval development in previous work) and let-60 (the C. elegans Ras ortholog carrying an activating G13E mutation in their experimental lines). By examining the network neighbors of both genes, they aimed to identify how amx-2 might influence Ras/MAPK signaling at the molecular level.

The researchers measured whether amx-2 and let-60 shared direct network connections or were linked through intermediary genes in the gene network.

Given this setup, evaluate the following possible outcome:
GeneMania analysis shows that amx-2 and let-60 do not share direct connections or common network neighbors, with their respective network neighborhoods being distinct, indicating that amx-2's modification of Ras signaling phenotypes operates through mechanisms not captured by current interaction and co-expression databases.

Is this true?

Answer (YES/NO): NO